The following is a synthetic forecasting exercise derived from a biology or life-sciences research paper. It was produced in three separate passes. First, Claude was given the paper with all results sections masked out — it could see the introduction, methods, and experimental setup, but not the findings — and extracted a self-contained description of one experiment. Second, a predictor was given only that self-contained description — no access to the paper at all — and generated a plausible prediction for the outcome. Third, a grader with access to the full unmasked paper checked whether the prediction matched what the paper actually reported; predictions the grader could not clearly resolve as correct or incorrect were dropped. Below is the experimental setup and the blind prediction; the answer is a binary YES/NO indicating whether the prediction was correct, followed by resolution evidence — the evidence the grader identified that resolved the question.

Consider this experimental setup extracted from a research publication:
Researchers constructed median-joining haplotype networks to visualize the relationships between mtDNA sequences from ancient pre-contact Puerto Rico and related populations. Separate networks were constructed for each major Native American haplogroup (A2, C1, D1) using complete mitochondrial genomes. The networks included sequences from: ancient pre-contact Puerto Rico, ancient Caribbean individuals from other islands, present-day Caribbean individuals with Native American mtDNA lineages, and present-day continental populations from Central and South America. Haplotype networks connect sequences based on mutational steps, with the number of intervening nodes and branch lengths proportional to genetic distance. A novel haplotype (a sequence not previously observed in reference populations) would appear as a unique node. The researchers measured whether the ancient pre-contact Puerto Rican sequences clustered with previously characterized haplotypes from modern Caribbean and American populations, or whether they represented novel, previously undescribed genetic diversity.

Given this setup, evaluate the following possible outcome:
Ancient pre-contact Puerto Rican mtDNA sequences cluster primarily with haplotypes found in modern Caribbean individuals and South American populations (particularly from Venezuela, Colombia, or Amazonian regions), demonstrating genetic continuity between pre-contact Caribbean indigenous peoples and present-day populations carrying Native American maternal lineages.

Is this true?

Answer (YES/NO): NO